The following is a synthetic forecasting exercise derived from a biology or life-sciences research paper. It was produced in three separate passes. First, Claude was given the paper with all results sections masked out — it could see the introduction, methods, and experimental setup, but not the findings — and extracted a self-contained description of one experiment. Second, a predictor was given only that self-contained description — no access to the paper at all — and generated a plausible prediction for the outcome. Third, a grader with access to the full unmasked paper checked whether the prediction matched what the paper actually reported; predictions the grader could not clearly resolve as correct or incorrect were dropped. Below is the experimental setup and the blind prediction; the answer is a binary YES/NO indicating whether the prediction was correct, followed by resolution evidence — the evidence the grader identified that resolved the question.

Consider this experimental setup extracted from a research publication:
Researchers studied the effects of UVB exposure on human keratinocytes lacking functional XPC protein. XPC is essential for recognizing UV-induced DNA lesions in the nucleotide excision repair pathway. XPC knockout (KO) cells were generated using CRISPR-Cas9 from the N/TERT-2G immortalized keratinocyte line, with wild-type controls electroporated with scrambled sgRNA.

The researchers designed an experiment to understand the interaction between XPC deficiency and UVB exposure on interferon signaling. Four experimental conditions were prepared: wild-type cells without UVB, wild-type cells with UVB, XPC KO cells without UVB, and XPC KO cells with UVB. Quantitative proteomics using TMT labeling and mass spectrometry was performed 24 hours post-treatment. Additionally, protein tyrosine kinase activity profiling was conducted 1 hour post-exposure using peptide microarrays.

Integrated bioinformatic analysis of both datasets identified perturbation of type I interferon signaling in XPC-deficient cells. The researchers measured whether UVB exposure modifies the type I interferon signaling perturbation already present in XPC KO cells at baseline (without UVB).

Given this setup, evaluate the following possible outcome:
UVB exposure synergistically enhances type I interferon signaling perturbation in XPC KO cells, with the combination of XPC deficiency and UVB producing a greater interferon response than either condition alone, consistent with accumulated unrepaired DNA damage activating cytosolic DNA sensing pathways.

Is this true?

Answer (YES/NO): YES